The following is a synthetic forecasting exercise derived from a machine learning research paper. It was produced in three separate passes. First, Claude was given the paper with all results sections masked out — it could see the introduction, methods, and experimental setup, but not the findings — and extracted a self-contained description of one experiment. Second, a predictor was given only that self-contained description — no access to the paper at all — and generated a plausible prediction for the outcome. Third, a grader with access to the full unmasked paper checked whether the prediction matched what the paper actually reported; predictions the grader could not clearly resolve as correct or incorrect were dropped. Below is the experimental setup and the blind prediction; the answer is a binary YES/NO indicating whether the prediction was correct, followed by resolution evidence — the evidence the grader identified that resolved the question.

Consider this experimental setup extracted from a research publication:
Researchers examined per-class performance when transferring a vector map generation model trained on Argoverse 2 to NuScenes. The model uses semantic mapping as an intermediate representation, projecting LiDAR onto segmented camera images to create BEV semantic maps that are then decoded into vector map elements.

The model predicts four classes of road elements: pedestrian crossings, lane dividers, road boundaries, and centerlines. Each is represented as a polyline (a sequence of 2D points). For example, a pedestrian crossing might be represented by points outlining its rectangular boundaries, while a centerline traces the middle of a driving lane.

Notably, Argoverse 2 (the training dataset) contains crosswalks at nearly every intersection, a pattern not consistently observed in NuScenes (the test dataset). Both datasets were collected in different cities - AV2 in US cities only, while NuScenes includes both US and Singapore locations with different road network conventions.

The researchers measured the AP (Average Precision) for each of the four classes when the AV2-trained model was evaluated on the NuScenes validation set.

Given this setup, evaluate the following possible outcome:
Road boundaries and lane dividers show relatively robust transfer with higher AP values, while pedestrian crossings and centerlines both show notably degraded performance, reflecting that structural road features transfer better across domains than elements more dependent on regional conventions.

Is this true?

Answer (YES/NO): NO